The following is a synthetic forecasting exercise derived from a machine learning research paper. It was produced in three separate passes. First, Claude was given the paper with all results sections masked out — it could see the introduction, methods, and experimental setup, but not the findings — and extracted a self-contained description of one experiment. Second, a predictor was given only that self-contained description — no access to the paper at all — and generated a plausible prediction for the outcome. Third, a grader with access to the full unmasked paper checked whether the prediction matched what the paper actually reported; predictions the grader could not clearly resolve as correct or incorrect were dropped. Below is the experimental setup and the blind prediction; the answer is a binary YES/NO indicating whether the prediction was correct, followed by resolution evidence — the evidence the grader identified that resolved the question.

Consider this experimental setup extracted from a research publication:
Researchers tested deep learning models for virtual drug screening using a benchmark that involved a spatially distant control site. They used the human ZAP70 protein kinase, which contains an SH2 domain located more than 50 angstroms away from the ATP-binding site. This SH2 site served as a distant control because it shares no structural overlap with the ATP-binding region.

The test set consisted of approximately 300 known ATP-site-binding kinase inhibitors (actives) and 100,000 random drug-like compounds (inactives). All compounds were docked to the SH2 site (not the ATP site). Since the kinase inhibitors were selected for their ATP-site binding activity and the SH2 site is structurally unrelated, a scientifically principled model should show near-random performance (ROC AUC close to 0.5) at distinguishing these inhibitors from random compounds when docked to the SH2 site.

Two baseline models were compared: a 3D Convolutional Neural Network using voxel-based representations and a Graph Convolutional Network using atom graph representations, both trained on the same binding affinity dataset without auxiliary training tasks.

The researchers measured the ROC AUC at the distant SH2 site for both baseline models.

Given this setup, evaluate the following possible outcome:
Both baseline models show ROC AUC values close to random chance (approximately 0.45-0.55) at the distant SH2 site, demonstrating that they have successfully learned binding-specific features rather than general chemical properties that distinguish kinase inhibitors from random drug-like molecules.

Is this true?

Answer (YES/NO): NO